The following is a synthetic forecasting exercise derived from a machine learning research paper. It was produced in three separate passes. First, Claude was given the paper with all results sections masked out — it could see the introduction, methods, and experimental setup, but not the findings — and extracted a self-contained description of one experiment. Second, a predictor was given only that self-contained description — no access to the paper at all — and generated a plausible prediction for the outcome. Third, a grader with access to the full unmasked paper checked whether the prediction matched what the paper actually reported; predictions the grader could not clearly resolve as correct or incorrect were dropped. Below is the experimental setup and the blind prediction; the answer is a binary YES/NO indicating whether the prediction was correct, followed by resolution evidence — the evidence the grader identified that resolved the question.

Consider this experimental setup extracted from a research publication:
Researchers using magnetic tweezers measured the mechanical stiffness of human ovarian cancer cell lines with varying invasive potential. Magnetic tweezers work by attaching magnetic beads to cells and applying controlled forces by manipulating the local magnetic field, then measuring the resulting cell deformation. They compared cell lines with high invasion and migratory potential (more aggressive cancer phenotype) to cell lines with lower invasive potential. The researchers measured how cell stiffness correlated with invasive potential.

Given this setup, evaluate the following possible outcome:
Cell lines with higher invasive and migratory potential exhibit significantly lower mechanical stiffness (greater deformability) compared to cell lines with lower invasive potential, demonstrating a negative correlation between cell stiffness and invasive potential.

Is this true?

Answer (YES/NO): YES